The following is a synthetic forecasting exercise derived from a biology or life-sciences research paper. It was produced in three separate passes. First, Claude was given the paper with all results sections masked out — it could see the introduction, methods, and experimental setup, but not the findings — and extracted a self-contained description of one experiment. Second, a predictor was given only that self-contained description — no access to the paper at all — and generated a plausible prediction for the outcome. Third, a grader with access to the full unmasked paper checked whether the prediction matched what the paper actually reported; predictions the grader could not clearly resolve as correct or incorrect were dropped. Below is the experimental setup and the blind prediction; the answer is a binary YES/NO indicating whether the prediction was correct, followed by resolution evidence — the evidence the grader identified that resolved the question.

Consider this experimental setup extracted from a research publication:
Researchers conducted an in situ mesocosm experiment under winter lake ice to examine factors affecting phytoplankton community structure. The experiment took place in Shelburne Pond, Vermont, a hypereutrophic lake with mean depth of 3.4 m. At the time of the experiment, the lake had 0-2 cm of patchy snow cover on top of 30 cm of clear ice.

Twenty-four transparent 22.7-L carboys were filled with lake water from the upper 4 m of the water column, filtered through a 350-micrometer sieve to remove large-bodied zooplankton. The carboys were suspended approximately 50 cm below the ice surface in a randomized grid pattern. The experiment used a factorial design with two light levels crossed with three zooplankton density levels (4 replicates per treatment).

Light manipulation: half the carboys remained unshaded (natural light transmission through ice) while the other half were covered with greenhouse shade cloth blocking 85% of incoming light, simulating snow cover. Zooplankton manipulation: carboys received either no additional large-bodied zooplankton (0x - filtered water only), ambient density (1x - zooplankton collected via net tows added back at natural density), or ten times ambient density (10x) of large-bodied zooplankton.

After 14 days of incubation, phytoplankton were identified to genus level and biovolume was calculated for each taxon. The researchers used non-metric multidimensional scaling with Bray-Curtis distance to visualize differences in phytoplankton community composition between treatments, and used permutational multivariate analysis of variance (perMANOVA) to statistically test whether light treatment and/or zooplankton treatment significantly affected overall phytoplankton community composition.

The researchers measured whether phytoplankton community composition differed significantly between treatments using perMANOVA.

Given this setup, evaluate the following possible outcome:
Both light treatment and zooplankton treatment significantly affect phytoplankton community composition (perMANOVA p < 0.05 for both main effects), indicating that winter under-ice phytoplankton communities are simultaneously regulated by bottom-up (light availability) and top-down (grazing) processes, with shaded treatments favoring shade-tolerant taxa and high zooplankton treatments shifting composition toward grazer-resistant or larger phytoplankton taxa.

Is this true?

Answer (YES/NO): NO